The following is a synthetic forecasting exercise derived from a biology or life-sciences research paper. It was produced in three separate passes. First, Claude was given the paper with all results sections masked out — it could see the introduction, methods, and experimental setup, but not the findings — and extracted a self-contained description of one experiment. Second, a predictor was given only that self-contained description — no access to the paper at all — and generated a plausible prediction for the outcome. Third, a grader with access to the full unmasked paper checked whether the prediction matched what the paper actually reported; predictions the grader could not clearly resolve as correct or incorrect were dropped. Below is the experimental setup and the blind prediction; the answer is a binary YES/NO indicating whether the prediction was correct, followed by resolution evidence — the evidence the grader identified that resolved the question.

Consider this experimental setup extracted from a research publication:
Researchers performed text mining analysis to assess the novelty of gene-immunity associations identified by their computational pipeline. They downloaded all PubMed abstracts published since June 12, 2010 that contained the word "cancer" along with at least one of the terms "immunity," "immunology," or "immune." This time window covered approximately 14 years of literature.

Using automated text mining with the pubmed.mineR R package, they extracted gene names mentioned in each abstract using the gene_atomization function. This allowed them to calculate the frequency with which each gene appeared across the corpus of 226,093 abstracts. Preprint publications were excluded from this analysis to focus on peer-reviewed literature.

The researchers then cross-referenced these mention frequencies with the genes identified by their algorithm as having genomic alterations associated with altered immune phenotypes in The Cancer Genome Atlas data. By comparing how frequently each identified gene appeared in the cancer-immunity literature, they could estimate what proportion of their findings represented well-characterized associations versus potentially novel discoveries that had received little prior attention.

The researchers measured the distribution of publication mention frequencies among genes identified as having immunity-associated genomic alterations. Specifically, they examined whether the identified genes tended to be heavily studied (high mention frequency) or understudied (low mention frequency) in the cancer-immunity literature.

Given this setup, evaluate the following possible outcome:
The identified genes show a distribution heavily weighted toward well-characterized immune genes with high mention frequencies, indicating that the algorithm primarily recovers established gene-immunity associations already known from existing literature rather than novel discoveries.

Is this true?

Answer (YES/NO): NO